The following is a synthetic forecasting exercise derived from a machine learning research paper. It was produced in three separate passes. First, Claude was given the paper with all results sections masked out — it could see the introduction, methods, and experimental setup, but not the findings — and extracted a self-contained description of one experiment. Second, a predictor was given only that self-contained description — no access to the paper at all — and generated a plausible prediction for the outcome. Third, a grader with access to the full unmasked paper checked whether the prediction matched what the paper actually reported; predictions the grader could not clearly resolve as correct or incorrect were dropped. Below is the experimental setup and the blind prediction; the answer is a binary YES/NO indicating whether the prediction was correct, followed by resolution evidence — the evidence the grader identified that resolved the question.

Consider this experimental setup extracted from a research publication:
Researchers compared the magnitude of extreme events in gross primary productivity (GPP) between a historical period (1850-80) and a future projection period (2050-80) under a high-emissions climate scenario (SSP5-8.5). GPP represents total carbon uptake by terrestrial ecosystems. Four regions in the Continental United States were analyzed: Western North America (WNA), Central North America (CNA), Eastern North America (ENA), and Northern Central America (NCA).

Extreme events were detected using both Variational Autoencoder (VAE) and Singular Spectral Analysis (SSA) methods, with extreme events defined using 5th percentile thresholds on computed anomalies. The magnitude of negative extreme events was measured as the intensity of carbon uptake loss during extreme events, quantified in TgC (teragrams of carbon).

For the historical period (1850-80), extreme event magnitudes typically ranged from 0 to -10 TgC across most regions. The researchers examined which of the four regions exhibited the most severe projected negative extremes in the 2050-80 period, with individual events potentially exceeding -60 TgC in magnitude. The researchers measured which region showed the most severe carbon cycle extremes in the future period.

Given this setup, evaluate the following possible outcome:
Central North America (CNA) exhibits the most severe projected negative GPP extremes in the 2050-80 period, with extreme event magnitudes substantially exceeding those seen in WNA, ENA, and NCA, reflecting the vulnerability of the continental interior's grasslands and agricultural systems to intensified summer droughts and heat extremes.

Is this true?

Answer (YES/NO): YES